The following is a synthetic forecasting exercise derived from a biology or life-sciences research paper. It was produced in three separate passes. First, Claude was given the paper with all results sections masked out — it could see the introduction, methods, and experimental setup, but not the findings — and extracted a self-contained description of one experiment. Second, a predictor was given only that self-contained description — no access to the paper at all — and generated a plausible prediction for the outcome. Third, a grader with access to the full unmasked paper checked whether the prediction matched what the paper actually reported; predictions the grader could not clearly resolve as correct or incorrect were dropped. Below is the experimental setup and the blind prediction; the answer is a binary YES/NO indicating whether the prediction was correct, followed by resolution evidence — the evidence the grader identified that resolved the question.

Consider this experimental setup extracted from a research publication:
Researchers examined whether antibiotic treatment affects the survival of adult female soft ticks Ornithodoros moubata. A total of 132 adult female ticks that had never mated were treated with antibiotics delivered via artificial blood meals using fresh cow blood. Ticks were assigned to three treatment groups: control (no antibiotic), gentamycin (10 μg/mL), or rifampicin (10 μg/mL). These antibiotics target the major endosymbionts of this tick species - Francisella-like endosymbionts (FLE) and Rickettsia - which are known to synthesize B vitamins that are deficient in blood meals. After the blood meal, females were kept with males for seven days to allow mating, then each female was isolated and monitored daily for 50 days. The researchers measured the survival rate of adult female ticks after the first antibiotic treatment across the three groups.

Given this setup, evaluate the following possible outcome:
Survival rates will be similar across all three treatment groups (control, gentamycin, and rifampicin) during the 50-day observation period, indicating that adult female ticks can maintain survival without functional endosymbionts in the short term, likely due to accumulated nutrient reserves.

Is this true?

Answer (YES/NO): NO